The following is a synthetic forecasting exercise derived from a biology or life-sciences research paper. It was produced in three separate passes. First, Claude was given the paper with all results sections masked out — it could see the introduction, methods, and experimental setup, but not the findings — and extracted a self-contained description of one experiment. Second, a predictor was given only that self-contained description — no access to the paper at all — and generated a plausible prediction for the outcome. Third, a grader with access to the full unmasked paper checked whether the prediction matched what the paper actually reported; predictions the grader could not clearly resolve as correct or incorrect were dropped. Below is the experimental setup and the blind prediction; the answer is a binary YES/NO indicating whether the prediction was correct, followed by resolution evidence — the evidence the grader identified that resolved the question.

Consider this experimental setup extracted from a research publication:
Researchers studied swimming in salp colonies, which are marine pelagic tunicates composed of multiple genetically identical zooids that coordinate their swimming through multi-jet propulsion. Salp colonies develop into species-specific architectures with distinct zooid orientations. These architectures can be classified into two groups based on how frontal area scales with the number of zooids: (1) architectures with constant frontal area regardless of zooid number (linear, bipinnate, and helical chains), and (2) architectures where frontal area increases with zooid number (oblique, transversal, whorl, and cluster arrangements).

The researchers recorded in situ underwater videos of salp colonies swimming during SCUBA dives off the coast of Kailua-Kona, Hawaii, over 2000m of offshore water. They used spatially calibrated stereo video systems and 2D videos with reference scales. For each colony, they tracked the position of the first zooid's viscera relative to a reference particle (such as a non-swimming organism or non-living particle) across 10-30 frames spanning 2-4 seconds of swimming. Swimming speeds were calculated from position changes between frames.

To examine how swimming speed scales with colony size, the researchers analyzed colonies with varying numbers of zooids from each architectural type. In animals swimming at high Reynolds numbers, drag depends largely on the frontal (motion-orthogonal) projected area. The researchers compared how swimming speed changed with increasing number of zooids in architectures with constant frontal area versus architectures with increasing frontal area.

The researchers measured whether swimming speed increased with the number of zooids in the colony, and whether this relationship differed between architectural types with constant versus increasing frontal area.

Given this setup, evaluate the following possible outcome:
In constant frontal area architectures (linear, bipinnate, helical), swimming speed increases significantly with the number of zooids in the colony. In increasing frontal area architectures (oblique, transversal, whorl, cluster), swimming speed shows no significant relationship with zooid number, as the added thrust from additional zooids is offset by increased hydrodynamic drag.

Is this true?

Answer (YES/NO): YES